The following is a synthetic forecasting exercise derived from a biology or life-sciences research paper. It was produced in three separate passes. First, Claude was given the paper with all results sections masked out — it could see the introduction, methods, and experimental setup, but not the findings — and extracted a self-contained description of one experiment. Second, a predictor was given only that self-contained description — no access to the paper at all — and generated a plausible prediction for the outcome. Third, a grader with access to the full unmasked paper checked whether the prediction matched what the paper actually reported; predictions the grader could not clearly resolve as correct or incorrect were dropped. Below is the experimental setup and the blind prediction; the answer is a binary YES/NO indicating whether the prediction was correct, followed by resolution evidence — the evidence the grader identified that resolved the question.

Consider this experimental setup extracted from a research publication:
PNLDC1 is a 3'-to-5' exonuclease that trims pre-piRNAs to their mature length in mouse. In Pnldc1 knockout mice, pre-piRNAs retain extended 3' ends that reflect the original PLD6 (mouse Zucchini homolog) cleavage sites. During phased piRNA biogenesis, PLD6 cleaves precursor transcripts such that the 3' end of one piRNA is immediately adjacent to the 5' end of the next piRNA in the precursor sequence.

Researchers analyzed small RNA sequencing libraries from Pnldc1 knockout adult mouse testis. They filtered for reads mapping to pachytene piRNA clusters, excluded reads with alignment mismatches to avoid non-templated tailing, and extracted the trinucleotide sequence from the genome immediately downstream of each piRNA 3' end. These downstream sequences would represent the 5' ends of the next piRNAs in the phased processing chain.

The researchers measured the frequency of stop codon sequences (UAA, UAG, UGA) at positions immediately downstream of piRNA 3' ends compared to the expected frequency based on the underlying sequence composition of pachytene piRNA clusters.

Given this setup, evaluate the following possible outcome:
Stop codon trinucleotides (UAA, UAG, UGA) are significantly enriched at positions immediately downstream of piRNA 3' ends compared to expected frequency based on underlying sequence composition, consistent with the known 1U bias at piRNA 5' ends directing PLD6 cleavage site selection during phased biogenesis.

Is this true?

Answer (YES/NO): YES